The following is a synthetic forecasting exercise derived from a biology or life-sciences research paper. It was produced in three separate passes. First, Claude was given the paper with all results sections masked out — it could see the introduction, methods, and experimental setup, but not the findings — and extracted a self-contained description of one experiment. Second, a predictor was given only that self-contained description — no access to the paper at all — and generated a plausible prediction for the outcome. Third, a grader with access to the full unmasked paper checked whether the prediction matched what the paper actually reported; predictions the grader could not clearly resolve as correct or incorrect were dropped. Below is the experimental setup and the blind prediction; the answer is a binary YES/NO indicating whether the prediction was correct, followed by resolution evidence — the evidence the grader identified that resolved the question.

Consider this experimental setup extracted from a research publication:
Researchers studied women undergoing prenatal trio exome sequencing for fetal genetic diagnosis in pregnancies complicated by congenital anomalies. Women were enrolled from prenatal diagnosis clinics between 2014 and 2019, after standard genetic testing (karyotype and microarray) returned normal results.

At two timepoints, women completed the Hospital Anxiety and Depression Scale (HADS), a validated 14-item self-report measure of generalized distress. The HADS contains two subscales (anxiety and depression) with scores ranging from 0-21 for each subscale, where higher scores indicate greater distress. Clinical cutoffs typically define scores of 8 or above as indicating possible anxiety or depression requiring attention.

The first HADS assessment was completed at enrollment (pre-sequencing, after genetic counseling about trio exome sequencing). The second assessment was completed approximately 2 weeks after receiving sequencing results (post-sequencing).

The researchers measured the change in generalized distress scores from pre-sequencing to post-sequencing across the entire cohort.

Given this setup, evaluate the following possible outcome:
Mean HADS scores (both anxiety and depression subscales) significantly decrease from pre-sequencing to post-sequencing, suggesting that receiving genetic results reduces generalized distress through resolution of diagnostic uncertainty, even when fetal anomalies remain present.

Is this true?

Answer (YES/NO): YES